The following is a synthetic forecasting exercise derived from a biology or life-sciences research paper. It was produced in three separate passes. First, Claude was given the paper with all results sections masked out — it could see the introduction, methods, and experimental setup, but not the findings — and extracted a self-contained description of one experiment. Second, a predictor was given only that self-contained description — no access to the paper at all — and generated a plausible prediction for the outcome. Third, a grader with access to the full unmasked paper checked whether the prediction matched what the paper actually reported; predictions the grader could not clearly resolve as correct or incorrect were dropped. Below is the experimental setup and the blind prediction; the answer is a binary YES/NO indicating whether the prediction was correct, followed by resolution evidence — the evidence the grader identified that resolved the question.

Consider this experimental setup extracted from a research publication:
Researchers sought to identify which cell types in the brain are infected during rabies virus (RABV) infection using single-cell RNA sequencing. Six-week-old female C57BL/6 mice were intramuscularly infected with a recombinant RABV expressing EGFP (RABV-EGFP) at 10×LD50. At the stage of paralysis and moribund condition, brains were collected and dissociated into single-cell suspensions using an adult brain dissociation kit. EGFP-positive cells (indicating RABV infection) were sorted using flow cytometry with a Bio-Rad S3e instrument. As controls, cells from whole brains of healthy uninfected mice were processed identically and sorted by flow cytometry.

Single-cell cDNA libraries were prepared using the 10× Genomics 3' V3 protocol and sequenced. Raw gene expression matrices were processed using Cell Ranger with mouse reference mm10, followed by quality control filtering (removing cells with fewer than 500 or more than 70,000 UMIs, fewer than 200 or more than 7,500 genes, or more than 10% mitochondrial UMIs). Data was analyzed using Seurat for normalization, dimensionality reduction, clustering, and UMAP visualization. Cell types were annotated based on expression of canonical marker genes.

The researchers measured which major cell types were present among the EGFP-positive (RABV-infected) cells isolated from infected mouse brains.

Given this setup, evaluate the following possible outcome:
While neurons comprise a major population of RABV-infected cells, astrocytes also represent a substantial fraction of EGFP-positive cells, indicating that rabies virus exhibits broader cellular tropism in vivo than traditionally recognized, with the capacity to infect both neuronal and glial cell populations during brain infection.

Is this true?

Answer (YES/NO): NO